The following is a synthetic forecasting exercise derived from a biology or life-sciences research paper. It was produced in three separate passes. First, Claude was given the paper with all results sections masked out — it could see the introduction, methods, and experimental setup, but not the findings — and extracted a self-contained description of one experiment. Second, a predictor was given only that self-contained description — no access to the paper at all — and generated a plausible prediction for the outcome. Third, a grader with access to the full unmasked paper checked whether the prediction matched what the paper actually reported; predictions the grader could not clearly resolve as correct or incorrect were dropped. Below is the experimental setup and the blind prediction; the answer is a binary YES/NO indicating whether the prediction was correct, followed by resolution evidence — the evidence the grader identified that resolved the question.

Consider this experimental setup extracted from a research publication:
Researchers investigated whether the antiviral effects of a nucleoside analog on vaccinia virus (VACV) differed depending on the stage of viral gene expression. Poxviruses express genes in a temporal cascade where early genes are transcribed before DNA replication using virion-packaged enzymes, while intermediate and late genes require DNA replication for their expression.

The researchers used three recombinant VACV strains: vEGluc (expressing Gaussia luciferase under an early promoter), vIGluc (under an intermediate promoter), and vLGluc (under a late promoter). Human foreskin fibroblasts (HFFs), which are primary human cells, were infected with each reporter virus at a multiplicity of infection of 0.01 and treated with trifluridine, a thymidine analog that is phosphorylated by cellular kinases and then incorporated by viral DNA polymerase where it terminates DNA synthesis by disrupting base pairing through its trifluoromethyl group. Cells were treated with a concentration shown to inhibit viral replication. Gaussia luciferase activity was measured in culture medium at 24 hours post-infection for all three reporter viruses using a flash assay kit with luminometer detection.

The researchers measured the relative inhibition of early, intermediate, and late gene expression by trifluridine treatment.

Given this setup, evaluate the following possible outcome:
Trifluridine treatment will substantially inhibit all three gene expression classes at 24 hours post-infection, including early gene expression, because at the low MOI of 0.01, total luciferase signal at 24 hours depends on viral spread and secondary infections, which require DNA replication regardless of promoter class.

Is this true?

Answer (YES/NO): NO